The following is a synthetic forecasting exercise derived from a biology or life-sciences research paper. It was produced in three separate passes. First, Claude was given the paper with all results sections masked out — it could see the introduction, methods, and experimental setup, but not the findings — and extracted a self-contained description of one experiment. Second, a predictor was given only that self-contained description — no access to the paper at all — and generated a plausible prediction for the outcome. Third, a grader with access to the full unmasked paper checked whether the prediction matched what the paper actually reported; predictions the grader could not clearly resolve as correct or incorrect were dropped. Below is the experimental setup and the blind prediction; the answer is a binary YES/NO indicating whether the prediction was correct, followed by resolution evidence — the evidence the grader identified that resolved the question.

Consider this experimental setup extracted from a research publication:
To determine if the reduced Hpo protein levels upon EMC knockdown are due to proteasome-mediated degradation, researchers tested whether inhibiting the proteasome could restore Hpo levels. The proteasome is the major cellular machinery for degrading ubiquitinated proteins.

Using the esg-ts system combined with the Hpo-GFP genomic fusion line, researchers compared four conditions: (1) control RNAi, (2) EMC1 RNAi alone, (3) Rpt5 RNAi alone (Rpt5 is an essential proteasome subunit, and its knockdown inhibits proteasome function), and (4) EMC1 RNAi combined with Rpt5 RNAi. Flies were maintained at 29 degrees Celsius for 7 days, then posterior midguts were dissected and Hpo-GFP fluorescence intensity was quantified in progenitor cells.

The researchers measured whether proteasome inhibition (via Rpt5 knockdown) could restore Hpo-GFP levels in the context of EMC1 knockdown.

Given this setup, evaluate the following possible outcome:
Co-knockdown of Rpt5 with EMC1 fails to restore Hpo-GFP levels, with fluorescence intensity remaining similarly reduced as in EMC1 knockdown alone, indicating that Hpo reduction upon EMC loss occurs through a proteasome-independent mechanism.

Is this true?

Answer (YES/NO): NO